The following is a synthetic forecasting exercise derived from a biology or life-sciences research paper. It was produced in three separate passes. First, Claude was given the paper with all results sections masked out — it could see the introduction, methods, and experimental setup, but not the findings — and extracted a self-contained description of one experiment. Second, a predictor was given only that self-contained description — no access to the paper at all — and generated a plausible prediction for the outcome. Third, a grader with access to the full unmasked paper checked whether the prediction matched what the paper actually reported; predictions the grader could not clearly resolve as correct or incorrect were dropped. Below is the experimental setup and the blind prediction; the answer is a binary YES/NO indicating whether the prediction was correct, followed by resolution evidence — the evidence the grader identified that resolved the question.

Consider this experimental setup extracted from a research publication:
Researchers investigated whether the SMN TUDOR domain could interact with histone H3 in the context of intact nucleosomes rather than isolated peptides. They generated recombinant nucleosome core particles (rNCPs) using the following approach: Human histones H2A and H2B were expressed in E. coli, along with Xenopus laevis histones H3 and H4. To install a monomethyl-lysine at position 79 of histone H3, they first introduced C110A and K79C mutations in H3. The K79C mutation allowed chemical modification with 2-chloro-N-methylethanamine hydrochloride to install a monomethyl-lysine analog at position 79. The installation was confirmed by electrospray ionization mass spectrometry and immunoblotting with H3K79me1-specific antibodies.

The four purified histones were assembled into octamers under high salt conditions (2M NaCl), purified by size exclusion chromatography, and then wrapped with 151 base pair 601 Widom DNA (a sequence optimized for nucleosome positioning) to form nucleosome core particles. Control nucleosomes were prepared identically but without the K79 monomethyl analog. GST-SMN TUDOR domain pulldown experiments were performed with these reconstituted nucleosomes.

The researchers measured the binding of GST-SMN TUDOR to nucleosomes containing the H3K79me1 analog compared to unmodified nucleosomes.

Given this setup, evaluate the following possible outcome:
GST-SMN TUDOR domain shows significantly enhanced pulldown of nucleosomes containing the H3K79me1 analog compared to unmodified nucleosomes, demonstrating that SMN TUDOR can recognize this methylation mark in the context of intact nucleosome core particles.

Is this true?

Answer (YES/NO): YES